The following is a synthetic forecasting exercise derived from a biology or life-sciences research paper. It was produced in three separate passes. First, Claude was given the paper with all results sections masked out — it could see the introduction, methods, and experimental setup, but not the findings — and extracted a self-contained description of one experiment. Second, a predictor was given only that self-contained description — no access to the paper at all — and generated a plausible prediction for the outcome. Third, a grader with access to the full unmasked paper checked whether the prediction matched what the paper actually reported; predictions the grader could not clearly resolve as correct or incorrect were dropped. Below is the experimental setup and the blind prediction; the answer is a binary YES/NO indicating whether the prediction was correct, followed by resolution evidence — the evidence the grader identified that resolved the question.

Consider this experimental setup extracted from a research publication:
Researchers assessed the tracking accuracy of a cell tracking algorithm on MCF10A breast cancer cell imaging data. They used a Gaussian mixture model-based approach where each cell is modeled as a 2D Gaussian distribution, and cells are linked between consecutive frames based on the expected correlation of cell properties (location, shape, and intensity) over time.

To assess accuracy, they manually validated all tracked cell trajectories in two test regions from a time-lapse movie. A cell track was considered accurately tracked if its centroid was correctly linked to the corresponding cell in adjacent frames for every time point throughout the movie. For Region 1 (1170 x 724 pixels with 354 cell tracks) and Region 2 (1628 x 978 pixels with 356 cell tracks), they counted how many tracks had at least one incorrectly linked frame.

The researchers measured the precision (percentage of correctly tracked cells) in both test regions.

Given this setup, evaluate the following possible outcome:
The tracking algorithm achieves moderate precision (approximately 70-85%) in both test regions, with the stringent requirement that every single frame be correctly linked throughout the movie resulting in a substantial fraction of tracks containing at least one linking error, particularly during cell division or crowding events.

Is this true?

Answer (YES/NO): NO